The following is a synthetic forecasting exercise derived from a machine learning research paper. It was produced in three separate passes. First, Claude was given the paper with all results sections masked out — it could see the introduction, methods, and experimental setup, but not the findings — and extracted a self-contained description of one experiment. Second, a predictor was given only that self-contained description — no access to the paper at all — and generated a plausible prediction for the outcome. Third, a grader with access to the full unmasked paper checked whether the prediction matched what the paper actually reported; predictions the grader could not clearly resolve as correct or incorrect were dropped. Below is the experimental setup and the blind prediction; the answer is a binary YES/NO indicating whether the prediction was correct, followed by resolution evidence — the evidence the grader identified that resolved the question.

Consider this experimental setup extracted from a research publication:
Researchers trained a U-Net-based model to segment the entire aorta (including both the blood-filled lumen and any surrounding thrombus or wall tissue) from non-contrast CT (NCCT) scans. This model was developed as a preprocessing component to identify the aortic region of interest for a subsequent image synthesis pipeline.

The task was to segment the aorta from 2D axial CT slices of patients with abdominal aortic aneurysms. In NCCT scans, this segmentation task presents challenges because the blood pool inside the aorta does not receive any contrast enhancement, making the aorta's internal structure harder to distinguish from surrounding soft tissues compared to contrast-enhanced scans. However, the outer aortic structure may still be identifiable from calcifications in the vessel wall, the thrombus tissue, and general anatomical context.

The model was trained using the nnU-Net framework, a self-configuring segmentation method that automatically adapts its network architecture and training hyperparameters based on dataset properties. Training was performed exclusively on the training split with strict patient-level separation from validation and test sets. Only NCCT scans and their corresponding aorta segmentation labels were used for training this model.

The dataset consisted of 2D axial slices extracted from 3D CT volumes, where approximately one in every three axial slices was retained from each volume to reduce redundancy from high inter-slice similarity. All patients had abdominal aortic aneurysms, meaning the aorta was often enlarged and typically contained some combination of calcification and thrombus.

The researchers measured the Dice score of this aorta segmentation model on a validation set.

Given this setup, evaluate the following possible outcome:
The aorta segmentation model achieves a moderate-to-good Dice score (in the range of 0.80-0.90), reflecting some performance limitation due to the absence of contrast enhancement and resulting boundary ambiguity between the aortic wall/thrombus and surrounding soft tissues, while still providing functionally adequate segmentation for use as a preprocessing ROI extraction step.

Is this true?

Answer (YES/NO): NO